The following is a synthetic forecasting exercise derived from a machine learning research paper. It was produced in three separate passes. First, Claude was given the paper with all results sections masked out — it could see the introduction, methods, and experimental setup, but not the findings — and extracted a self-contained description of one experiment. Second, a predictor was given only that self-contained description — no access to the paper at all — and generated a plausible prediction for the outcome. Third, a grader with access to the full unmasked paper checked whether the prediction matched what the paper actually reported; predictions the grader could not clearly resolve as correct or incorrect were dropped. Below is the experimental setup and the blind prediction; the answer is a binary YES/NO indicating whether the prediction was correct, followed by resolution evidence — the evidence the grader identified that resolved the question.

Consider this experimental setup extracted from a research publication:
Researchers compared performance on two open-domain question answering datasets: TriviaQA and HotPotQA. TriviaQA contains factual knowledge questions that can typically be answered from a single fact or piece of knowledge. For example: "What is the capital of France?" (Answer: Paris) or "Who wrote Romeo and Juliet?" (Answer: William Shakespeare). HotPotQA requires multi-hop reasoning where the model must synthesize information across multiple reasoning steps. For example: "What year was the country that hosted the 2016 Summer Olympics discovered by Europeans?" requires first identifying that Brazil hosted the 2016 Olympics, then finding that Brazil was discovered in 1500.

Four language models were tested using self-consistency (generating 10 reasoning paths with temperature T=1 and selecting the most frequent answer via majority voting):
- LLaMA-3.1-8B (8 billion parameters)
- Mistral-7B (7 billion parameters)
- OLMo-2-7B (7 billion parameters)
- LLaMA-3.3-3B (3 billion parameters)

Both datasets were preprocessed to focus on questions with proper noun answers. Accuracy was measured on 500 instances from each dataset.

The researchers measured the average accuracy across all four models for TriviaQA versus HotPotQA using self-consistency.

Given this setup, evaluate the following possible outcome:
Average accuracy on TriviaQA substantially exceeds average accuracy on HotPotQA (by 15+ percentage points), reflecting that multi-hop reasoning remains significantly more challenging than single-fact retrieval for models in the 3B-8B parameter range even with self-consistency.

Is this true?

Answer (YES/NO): YES